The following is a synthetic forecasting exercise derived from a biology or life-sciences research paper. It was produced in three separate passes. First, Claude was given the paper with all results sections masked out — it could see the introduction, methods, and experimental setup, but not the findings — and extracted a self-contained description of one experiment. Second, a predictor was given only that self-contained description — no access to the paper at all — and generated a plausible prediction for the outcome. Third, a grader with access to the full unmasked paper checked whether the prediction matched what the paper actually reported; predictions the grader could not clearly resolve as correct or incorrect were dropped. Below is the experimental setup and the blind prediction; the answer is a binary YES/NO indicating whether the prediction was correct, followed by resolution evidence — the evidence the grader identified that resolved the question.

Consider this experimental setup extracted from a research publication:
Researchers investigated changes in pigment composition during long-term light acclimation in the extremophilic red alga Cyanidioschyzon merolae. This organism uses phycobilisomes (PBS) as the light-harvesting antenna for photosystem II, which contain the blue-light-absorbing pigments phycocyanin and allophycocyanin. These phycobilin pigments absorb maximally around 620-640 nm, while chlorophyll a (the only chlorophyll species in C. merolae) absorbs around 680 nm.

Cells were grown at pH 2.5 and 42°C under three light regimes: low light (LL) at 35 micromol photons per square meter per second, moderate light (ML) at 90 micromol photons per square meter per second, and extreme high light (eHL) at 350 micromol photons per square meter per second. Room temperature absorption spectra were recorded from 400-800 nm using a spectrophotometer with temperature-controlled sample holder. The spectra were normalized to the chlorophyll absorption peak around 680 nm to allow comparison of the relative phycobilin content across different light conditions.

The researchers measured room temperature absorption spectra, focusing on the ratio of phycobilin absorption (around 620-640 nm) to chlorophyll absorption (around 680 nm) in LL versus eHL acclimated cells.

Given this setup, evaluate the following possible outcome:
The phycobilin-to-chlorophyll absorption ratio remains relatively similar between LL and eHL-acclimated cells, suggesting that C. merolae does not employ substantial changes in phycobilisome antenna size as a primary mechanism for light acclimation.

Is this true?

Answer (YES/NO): NO